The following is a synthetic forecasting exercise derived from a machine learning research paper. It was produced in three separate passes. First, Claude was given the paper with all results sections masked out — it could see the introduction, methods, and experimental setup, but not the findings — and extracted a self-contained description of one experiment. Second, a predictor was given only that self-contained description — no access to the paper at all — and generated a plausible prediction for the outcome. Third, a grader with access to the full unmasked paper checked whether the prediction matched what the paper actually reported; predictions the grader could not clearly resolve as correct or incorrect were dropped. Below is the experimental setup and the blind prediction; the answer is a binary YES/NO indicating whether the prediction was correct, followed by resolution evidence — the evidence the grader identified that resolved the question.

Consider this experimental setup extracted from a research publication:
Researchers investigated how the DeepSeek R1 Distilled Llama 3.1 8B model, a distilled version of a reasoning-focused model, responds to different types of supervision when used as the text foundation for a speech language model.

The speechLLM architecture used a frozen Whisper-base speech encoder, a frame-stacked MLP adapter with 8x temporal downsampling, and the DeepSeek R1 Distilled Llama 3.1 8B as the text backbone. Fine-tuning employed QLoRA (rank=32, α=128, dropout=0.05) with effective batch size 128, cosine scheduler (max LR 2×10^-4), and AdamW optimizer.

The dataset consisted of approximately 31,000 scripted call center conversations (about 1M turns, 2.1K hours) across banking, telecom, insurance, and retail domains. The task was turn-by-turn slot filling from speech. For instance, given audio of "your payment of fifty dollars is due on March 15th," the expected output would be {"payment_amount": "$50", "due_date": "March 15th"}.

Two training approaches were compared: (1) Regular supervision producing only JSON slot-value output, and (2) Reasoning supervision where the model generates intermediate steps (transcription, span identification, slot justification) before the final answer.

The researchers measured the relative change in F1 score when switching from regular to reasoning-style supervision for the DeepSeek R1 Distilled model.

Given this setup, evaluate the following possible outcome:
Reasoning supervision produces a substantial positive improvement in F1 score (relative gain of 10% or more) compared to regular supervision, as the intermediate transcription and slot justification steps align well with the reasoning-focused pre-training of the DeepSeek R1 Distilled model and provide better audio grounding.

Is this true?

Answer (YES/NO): YES